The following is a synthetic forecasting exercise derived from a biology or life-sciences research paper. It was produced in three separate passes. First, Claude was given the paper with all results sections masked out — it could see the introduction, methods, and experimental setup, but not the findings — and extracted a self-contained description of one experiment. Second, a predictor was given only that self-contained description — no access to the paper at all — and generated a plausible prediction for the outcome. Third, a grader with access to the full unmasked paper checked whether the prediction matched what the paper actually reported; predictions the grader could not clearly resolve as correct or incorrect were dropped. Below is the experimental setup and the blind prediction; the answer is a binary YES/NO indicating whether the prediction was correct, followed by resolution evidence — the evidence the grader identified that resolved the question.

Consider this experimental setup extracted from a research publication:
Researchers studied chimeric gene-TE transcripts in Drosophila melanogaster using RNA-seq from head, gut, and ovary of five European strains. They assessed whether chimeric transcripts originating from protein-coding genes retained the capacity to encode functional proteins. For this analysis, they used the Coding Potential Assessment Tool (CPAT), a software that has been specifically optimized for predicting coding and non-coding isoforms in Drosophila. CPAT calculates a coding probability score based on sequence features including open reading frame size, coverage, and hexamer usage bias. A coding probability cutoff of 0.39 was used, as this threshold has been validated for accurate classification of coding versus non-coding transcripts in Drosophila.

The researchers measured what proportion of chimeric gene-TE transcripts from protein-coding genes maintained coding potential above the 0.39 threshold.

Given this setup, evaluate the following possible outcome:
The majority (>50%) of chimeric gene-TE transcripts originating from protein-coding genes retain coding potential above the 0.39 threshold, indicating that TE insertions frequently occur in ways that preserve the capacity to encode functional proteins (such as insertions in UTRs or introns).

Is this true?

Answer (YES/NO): YES